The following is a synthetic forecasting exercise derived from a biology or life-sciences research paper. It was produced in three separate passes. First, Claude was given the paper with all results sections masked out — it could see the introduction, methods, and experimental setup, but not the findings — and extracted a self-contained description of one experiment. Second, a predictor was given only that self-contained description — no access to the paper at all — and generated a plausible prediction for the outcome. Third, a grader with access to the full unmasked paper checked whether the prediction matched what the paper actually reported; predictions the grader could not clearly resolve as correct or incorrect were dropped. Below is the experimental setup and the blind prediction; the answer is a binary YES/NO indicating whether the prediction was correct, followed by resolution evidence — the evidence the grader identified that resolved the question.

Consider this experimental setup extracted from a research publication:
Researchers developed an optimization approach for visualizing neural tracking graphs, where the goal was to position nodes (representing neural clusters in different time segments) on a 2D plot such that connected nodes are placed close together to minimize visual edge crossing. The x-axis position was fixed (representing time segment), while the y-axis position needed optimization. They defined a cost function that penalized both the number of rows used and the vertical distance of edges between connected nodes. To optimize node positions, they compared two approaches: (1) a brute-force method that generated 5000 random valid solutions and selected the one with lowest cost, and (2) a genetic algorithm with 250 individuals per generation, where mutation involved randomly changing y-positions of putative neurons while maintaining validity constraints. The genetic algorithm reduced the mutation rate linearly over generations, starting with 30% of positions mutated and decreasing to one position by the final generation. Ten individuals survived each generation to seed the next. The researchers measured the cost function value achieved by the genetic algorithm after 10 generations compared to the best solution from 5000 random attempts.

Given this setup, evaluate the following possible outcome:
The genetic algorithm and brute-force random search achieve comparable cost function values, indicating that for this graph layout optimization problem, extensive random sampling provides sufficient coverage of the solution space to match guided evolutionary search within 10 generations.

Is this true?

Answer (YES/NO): NO